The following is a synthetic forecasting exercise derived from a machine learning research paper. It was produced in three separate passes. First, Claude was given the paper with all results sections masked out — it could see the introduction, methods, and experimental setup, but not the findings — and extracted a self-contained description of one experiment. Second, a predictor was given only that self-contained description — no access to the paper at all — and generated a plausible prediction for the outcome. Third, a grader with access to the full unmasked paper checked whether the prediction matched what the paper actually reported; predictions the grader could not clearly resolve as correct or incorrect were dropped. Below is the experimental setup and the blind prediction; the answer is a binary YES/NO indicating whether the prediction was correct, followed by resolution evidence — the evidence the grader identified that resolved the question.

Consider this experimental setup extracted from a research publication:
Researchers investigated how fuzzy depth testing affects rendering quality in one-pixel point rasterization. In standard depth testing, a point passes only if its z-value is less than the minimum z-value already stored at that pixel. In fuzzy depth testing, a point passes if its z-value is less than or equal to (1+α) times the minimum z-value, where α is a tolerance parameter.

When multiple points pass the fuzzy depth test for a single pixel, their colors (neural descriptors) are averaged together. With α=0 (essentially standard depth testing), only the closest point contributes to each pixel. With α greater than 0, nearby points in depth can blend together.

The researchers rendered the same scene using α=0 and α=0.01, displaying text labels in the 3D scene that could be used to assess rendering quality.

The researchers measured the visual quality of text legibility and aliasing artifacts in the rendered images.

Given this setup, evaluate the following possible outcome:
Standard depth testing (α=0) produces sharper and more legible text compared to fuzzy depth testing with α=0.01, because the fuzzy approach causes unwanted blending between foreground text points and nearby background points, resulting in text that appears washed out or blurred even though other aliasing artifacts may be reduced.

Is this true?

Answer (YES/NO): NO